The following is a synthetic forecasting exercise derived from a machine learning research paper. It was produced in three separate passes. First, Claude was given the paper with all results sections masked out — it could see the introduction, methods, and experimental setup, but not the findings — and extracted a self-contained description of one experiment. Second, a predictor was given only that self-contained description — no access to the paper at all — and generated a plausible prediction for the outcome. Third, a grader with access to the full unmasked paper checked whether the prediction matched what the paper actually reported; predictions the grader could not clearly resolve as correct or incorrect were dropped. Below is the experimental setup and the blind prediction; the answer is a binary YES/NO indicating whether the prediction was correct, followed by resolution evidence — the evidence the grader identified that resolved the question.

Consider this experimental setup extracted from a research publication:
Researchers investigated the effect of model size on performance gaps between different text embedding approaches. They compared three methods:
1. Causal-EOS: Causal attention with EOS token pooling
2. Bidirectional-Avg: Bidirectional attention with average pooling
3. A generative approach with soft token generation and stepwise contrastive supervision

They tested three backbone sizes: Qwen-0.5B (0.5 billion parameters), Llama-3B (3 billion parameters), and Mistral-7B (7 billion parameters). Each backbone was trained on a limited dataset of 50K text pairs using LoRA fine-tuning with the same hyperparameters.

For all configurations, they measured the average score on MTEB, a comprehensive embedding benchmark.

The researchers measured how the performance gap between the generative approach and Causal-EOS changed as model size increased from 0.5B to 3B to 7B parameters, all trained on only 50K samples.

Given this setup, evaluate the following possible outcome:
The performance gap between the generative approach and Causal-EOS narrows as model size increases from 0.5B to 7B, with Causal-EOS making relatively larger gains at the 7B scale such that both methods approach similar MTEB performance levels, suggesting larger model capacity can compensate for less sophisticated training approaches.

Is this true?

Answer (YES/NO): YES